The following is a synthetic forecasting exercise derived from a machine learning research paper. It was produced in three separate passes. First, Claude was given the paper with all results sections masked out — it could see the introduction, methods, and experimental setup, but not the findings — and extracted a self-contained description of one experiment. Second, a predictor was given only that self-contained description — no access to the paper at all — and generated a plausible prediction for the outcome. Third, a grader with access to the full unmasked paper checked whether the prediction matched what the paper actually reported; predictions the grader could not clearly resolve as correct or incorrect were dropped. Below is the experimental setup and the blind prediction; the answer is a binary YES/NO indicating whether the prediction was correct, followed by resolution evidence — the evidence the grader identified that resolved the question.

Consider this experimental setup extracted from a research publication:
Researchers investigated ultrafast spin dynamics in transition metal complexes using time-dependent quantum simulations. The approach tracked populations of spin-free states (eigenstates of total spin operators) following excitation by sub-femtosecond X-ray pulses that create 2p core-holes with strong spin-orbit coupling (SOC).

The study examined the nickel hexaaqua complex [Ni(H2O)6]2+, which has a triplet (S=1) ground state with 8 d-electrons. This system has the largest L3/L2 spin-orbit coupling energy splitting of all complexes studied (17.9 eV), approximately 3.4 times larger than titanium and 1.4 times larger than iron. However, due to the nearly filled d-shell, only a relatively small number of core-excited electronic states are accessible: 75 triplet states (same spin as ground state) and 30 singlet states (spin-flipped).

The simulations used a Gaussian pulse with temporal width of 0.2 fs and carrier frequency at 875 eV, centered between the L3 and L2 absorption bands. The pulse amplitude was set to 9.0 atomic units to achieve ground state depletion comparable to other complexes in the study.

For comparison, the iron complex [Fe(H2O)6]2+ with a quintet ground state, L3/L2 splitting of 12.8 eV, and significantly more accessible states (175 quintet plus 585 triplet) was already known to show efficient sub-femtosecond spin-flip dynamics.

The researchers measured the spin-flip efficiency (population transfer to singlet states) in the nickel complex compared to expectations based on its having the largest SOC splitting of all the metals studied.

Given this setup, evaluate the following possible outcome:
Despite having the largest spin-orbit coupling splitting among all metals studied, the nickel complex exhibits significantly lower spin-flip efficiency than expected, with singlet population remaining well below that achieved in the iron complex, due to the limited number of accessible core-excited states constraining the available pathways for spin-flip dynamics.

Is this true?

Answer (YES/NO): YES